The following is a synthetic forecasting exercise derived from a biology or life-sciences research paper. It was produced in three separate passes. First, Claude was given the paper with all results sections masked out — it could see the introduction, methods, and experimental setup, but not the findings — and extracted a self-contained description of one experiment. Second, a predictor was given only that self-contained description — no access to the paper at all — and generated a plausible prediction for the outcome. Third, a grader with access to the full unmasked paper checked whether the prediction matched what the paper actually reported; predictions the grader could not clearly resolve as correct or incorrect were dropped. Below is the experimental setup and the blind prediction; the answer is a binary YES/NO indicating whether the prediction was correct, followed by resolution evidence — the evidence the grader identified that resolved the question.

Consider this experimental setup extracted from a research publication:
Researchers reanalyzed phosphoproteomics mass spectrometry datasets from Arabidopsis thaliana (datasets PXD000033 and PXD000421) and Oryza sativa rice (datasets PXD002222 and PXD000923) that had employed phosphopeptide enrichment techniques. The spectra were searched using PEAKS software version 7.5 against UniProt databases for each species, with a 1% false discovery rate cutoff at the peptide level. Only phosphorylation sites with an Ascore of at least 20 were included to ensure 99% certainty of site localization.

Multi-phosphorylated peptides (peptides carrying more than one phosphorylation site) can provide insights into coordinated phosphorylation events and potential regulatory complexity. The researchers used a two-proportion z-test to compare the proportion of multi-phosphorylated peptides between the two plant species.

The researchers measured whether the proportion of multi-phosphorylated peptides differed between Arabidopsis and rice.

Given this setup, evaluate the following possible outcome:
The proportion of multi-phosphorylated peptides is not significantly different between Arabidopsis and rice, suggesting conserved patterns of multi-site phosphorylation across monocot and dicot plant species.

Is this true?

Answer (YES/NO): NO